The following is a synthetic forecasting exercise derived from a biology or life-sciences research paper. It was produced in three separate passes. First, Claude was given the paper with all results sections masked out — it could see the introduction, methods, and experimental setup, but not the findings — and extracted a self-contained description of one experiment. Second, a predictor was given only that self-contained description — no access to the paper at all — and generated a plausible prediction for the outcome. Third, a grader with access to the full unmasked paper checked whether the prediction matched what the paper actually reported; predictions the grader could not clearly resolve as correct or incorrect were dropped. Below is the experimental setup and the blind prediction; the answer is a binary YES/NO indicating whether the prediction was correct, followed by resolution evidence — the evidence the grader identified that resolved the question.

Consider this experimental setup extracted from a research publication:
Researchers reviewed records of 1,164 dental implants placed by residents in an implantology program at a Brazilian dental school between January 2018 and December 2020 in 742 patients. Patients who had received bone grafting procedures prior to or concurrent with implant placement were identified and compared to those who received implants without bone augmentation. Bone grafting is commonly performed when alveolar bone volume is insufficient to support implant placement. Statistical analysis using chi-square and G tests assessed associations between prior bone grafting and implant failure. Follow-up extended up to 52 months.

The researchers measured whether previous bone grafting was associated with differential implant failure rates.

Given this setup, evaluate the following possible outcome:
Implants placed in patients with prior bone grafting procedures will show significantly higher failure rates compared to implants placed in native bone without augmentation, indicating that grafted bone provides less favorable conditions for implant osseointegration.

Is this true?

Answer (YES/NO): NO